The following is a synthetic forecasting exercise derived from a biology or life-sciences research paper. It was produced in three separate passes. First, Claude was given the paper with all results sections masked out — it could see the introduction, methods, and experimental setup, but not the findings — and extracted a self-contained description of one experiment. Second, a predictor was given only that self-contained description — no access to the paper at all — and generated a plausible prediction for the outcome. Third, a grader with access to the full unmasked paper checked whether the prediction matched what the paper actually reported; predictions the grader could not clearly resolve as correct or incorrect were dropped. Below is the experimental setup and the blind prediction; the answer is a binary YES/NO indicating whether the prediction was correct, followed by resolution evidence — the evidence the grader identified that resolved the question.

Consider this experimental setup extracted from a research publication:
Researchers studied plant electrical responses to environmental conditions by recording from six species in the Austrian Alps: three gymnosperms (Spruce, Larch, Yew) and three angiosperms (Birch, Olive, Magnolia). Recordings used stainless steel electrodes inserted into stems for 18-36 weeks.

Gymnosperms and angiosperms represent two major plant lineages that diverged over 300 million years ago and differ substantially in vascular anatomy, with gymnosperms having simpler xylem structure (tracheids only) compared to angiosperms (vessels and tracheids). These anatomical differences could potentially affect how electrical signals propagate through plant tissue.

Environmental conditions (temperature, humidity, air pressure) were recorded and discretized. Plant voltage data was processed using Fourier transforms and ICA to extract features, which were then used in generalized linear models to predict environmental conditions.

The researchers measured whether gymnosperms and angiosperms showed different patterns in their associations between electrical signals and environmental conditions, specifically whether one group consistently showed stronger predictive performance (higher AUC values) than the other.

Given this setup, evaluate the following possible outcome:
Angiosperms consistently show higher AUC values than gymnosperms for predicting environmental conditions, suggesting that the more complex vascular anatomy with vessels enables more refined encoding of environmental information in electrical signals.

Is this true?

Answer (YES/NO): NO